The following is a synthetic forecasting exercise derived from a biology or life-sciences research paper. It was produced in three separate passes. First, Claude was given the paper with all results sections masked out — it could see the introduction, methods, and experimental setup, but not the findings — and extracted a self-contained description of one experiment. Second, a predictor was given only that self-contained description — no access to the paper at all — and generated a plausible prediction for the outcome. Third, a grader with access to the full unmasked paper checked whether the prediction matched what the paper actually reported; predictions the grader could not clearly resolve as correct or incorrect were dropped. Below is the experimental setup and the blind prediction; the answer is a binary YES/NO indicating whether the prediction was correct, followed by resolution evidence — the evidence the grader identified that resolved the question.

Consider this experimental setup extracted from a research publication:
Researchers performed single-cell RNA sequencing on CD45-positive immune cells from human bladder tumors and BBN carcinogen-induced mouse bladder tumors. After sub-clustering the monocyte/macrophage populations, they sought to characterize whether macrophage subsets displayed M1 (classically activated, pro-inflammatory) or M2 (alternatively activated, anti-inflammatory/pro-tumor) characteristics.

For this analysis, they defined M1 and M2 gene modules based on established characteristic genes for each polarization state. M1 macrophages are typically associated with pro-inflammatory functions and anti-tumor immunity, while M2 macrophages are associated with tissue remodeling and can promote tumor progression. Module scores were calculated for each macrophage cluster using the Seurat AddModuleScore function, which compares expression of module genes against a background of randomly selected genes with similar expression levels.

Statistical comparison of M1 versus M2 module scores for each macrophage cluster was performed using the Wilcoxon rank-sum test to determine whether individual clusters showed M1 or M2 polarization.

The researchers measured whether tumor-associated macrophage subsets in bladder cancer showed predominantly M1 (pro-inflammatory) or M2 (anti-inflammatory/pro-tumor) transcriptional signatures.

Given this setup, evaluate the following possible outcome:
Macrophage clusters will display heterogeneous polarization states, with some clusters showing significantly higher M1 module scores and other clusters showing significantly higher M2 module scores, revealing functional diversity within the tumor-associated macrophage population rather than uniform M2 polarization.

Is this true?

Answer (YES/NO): NO